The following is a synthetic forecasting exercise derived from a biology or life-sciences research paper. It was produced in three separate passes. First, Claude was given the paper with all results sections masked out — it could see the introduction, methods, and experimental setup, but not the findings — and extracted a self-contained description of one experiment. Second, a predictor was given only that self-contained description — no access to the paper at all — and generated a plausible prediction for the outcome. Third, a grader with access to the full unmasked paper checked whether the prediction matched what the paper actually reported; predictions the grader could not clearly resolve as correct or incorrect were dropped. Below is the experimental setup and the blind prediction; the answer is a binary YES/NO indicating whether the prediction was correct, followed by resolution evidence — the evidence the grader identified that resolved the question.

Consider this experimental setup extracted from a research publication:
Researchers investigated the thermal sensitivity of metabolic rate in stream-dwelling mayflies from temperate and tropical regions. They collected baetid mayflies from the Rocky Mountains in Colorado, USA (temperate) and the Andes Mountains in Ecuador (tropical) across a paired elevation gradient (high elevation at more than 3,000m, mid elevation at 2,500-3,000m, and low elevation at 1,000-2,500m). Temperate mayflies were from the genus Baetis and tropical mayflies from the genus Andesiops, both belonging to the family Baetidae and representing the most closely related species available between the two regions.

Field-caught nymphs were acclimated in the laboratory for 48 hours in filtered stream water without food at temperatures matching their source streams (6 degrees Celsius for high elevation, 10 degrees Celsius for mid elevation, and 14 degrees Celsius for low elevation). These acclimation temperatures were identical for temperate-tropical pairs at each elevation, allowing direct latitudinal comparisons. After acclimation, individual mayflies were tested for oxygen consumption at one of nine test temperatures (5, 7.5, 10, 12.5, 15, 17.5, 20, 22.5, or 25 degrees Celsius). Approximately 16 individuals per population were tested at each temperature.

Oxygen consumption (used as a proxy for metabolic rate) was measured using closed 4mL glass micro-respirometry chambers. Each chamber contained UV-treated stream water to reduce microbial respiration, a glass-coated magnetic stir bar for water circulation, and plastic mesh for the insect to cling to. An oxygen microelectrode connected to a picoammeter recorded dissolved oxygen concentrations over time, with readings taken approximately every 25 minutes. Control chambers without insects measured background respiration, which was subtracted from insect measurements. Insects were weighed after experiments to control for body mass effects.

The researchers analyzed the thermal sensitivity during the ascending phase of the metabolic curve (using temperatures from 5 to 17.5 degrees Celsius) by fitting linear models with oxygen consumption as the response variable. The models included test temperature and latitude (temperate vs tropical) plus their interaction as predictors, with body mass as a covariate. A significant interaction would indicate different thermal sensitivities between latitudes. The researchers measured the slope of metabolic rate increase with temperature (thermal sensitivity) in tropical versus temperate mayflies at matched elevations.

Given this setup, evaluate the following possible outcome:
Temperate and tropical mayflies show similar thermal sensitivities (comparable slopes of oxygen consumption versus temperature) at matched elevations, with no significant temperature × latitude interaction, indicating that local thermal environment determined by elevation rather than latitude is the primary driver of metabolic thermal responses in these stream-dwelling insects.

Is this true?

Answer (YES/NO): NO